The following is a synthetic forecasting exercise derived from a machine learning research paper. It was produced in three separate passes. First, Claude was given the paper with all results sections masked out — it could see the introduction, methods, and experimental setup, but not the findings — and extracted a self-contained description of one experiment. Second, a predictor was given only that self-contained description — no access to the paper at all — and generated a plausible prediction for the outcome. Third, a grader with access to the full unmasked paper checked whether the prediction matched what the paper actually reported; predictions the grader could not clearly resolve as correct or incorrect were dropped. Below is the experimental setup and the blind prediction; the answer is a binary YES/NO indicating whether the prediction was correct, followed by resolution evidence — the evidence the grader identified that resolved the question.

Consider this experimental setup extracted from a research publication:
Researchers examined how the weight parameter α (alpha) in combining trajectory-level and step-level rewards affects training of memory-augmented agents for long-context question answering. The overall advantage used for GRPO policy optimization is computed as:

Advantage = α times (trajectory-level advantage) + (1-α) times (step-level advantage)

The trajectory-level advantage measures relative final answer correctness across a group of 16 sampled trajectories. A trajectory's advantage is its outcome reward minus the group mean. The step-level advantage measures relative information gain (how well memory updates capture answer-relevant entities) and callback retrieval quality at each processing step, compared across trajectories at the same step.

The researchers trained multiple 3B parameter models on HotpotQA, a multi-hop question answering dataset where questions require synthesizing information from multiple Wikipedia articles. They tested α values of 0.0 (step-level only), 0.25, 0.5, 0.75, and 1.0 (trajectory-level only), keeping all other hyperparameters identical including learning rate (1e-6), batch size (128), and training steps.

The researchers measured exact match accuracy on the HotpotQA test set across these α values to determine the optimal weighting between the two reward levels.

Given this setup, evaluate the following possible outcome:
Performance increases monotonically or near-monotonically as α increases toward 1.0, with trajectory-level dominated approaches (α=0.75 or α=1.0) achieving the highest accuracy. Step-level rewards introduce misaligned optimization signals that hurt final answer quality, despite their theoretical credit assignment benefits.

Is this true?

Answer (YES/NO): NO